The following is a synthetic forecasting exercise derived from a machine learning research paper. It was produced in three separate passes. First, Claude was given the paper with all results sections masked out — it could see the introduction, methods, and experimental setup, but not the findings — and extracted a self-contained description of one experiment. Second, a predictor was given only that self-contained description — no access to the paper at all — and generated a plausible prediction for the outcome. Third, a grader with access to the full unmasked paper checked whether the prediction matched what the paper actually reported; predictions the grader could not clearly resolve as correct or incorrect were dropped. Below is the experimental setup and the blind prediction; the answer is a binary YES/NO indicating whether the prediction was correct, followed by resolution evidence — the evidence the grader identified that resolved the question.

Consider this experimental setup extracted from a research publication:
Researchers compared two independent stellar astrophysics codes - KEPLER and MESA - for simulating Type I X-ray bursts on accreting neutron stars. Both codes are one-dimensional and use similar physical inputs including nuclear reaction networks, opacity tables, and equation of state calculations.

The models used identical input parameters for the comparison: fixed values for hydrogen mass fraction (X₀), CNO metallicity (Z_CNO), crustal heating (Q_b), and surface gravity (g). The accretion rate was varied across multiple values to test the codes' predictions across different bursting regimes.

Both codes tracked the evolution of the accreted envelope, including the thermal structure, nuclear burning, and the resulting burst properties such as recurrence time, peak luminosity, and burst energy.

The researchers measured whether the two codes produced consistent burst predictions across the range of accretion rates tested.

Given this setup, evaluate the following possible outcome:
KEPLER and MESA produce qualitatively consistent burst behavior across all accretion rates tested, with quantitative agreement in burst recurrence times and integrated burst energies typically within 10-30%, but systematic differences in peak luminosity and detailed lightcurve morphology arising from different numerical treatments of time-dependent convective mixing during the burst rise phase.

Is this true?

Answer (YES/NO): NO